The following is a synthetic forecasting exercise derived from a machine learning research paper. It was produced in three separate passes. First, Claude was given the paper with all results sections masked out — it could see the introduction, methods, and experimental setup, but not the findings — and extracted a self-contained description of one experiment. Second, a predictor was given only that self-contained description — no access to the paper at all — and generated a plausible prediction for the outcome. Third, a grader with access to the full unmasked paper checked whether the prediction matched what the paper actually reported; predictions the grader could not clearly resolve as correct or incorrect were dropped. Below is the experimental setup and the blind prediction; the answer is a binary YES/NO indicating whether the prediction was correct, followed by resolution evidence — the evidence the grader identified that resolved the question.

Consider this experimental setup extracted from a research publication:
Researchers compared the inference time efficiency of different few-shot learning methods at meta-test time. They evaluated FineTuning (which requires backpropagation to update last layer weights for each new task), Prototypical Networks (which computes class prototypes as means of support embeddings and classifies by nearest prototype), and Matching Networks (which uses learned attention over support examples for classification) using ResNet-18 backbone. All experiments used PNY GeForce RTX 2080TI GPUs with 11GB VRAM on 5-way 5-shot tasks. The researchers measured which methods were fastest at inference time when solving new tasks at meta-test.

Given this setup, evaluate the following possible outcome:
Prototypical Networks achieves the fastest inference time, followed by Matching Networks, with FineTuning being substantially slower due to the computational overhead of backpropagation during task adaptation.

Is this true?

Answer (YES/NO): NO